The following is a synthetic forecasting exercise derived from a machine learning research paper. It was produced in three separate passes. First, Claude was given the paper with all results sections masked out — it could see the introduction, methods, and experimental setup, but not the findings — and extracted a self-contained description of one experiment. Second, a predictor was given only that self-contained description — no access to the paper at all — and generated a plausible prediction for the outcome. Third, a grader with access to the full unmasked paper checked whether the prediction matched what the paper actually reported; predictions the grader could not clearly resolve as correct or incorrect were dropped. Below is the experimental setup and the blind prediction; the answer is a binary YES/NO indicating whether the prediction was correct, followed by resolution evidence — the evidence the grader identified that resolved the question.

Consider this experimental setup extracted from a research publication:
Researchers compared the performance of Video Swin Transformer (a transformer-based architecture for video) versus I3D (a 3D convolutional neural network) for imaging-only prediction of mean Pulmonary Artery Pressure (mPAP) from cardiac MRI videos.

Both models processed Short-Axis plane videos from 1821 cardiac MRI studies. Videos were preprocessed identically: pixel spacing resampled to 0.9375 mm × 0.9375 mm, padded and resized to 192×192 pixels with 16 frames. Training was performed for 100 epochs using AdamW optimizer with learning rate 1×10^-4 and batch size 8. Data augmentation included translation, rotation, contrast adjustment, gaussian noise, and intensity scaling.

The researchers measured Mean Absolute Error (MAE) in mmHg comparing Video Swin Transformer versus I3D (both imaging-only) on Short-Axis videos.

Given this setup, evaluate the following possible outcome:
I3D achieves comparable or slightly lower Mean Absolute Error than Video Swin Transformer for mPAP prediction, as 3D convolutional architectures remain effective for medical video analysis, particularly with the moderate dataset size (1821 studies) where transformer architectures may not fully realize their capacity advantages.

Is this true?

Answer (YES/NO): NO